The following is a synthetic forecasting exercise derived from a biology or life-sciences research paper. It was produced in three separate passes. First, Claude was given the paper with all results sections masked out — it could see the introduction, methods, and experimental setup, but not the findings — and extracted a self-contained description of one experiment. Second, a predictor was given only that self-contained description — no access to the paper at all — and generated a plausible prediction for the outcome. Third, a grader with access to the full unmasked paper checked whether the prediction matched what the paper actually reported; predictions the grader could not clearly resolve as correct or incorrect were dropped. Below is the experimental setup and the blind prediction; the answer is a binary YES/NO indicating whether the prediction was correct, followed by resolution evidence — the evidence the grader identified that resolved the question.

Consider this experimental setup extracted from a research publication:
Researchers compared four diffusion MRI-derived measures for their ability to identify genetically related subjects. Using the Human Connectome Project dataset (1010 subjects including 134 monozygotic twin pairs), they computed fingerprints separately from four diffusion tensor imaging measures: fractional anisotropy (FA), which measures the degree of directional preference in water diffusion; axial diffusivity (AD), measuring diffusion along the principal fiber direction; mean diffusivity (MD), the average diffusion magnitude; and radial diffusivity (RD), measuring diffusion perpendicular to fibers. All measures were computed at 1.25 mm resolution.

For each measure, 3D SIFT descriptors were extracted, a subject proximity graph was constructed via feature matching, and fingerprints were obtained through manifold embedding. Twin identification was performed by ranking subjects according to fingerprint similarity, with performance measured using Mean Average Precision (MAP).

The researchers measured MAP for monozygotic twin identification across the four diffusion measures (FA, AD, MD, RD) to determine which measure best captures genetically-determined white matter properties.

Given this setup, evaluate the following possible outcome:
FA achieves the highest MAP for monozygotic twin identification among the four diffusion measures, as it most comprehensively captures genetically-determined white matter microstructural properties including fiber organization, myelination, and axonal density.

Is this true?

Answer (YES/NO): YES